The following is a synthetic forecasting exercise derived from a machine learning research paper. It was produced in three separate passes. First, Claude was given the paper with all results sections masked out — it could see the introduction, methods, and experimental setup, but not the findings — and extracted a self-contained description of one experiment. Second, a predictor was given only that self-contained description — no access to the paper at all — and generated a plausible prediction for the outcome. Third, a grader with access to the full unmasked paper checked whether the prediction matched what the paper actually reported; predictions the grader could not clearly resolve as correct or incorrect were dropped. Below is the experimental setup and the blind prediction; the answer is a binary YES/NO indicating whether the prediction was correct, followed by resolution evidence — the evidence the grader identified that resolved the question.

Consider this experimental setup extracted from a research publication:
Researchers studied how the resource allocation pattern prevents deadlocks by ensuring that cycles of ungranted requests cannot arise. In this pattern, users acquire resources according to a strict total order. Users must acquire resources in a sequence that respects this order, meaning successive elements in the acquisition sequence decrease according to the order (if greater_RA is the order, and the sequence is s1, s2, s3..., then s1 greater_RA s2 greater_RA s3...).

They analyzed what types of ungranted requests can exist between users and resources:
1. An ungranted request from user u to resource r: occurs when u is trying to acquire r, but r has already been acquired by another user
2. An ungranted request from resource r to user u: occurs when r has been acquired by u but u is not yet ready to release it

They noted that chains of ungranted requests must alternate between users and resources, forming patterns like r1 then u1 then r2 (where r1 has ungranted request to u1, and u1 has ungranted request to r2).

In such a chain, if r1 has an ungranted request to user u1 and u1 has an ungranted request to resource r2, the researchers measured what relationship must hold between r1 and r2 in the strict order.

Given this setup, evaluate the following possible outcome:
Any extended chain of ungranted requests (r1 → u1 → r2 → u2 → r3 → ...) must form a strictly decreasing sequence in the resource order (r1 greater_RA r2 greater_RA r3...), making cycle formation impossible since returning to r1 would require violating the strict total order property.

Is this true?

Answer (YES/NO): YES